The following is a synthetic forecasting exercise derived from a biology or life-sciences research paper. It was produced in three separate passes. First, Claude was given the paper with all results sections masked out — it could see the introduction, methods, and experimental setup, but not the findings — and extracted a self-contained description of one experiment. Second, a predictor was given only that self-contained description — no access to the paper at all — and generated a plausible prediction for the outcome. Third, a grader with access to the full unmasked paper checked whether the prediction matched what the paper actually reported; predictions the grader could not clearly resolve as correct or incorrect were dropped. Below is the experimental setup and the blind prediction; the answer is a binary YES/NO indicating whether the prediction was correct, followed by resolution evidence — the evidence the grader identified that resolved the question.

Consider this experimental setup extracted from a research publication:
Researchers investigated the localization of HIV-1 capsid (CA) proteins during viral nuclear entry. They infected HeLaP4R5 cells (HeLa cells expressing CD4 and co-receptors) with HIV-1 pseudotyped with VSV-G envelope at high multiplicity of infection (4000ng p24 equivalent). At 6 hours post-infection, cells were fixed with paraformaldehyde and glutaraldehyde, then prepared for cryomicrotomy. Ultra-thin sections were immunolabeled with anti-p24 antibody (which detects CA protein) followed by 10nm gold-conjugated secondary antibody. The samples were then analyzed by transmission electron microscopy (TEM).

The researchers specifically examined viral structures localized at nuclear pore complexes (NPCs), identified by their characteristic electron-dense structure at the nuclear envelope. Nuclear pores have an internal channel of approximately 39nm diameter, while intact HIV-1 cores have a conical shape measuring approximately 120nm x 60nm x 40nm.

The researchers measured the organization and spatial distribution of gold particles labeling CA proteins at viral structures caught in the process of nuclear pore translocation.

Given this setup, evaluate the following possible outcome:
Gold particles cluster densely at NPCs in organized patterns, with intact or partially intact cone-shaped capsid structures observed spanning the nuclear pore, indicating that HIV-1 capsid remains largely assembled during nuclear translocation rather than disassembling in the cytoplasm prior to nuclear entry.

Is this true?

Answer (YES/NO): NO